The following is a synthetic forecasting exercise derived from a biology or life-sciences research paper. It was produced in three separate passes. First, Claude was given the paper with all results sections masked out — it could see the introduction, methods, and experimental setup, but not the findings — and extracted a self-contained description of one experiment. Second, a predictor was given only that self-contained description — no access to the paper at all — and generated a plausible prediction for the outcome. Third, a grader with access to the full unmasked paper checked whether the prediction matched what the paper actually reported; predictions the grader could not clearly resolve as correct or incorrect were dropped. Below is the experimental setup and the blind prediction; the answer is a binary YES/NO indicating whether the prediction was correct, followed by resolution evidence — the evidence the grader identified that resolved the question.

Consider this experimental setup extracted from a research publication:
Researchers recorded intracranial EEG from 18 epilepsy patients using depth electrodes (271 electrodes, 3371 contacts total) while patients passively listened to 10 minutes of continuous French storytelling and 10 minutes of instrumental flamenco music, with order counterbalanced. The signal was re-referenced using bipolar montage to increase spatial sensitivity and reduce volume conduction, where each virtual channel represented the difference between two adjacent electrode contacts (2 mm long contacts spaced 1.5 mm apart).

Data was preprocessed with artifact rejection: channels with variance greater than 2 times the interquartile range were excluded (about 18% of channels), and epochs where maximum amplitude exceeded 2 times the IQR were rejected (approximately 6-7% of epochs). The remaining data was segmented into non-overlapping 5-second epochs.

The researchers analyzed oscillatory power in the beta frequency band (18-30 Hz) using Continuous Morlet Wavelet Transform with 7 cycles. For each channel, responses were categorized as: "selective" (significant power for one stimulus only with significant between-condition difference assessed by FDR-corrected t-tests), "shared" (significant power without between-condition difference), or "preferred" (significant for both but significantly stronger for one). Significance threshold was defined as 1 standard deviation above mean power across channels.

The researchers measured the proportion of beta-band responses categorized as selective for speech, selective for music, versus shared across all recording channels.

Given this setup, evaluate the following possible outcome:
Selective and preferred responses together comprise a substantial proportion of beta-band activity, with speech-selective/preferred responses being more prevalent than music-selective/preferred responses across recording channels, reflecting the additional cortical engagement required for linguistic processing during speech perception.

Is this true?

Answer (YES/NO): NO